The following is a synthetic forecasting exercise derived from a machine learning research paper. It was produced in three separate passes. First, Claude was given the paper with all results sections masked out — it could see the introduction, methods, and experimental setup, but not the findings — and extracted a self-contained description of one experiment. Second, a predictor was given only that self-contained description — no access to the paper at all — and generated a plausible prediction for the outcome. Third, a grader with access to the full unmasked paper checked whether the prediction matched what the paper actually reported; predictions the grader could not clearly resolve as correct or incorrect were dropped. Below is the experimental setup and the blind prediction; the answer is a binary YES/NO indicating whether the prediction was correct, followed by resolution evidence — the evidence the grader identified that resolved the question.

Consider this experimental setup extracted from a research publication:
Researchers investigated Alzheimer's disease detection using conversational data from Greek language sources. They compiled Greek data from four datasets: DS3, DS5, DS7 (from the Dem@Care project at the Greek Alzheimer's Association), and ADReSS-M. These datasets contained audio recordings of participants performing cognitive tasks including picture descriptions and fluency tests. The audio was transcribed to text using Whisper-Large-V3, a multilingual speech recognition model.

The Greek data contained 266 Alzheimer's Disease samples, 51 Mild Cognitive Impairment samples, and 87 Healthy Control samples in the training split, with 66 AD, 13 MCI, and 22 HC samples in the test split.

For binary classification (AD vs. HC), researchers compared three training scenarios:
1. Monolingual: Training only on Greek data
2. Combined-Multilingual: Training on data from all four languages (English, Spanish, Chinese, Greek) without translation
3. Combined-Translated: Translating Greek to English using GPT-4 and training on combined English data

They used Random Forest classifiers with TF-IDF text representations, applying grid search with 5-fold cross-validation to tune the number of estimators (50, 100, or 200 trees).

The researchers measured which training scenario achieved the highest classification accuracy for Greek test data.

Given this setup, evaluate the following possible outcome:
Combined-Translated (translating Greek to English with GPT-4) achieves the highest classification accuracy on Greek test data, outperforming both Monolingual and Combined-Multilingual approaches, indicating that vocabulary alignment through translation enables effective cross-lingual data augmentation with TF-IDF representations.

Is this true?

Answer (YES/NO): NO